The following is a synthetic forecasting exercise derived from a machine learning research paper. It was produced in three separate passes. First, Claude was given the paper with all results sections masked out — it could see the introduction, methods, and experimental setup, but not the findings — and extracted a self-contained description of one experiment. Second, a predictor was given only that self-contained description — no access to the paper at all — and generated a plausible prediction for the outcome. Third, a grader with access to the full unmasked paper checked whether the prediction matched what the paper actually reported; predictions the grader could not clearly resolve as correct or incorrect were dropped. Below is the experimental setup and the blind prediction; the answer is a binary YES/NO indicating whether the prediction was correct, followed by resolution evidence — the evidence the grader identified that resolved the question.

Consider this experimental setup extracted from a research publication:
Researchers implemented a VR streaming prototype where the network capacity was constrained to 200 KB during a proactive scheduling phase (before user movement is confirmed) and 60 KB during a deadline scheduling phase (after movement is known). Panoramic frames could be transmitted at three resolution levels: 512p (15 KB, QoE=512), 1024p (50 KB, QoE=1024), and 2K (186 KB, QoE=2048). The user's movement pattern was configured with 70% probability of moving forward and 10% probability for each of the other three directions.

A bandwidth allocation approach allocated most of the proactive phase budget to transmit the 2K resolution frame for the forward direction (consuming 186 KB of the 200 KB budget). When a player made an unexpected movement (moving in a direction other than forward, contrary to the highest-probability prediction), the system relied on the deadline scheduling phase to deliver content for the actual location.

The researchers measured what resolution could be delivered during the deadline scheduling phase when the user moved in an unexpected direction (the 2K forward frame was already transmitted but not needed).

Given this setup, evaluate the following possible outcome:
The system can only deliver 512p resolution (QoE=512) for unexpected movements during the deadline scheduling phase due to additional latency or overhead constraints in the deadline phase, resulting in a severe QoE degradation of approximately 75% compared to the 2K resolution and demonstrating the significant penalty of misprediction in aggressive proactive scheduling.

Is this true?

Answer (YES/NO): NO